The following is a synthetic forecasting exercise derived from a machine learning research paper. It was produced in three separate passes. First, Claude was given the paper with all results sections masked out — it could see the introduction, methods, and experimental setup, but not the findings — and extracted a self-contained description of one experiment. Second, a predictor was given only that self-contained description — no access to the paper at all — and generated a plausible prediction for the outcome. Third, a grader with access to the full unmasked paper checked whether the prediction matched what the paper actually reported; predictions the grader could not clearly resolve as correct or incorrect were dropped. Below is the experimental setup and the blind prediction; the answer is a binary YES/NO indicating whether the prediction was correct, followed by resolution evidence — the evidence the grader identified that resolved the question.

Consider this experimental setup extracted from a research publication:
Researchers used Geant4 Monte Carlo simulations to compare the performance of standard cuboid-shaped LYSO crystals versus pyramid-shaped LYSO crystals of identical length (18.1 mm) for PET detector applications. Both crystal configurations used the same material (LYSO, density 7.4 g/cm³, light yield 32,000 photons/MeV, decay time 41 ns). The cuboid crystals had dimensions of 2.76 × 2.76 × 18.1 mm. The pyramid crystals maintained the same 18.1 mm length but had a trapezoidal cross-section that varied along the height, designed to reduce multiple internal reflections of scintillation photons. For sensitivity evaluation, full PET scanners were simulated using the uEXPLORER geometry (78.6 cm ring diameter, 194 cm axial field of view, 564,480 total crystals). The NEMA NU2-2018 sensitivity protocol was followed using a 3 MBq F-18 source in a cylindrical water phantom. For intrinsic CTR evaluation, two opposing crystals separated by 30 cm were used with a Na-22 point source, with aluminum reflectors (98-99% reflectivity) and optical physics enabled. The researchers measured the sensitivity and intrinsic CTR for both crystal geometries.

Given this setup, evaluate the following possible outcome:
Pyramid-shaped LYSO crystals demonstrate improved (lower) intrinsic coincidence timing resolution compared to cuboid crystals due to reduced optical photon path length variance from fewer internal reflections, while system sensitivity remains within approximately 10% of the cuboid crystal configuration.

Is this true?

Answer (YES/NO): NO